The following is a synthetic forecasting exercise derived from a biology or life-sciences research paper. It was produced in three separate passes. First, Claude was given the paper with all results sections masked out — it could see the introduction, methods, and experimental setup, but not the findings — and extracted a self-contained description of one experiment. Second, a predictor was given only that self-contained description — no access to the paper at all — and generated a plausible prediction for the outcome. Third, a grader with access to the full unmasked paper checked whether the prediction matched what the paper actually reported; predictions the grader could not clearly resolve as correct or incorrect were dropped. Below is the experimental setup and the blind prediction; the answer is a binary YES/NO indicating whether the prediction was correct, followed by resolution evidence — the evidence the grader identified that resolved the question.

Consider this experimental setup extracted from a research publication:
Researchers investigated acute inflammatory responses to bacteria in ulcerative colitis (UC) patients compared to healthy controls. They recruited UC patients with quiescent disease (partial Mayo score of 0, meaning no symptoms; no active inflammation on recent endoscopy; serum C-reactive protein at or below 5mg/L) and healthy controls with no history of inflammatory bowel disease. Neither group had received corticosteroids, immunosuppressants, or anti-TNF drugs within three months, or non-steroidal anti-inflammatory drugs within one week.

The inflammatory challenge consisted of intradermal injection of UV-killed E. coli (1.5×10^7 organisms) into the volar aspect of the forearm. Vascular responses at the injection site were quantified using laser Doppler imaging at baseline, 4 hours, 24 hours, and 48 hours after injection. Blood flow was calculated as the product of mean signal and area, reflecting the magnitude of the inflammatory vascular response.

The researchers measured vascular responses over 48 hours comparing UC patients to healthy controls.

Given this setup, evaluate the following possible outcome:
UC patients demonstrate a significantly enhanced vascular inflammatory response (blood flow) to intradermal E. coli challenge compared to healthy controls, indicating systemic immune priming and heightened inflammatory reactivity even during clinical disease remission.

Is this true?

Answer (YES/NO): YES